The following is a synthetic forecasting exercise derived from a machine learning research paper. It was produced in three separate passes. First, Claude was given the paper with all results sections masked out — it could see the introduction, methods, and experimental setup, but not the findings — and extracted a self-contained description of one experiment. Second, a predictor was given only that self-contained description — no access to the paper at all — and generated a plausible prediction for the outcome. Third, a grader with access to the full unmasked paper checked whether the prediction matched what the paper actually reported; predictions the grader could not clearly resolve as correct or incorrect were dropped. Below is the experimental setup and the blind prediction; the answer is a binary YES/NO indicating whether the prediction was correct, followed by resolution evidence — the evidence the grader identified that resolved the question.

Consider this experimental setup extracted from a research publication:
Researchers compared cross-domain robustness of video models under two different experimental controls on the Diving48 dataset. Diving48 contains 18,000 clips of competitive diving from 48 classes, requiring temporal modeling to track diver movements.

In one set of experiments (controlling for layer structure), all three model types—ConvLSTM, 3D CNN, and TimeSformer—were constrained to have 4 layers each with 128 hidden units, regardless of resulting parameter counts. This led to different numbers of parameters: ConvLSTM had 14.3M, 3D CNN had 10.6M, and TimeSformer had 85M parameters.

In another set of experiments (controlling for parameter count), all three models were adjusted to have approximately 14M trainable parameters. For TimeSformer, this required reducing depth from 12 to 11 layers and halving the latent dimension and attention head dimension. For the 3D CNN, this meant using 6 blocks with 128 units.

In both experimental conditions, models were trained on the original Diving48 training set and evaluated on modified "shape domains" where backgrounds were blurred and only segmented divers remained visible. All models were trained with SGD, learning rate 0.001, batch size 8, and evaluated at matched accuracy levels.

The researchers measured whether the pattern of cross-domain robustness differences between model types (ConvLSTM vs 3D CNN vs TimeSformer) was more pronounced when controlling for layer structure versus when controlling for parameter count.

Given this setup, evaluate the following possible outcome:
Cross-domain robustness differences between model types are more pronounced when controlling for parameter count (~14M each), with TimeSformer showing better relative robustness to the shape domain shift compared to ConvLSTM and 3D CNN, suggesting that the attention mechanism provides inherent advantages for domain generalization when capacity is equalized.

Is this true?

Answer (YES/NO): NO